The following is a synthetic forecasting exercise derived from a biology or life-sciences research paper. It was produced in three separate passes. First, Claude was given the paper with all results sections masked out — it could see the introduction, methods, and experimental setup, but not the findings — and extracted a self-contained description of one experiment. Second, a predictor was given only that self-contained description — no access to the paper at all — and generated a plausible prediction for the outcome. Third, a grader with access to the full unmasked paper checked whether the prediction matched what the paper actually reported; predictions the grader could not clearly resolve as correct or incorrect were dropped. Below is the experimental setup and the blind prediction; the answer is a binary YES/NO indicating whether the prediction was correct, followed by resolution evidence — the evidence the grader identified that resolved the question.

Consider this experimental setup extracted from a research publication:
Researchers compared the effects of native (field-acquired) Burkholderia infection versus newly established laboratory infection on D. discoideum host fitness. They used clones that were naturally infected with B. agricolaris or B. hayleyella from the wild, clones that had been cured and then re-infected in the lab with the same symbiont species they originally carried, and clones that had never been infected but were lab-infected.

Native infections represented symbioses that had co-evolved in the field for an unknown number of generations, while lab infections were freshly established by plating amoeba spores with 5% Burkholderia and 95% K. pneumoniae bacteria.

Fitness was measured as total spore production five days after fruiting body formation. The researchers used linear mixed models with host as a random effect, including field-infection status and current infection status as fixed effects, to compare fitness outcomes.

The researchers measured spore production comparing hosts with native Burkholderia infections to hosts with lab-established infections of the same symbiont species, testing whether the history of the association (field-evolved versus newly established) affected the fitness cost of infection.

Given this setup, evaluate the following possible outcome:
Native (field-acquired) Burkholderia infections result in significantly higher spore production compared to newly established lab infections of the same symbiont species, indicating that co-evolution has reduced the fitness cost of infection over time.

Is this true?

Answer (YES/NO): YES